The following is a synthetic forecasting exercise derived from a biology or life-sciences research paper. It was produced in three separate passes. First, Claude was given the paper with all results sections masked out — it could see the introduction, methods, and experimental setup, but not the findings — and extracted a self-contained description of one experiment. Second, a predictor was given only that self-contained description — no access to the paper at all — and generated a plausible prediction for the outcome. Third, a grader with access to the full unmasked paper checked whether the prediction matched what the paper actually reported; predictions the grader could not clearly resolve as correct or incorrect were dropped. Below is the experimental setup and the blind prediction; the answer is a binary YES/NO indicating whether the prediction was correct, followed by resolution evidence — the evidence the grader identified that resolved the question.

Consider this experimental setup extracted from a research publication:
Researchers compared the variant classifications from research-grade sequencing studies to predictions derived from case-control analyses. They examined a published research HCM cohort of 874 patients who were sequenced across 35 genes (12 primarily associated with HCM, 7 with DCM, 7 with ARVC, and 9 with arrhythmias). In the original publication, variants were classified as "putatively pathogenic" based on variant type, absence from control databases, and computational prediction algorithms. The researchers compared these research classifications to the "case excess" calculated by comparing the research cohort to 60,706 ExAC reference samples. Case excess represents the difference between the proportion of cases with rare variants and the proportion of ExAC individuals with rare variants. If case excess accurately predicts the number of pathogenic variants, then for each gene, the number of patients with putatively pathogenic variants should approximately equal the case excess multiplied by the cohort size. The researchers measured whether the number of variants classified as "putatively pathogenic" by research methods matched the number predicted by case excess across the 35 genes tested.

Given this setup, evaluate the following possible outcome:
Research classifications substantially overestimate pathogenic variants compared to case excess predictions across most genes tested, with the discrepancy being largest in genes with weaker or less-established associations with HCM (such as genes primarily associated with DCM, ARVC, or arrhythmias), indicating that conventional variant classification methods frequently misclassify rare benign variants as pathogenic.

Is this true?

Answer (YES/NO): YES